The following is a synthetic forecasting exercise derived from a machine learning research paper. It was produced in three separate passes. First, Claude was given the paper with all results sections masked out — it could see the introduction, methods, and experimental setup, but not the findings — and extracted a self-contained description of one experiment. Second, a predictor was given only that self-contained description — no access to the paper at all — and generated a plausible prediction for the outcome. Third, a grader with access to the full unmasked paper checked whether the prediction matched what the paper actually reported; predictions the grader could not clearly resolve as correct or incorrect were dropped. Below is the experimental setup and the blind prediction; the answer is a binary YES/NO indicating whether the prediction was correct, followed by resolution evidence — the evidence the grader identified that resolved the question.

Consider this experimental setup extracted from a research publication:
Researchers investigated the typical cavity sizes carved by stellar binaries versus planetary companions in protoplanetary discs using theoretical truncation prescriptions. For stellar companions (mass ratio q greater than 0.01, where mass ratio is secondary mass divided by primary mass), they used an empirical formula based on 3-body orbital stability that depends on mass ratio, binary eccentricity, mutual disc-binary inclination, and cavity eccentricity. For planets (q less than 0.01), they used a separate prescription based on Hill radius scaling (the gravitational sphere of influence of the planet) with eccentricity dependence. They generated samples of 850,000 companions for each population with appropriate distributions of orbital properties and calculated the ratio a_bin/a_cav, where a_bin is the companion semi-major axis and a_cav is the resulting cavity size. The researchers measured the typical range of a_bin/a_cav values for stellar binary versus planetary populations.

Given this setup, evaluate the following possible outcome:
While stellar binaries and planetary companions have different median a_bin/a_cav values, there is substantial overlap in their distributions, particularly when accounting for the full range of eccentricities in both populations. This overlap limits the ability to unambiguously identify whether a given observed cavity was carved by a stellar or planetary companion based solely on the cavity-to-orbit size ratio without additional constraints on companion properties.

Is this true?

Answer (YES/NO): NO